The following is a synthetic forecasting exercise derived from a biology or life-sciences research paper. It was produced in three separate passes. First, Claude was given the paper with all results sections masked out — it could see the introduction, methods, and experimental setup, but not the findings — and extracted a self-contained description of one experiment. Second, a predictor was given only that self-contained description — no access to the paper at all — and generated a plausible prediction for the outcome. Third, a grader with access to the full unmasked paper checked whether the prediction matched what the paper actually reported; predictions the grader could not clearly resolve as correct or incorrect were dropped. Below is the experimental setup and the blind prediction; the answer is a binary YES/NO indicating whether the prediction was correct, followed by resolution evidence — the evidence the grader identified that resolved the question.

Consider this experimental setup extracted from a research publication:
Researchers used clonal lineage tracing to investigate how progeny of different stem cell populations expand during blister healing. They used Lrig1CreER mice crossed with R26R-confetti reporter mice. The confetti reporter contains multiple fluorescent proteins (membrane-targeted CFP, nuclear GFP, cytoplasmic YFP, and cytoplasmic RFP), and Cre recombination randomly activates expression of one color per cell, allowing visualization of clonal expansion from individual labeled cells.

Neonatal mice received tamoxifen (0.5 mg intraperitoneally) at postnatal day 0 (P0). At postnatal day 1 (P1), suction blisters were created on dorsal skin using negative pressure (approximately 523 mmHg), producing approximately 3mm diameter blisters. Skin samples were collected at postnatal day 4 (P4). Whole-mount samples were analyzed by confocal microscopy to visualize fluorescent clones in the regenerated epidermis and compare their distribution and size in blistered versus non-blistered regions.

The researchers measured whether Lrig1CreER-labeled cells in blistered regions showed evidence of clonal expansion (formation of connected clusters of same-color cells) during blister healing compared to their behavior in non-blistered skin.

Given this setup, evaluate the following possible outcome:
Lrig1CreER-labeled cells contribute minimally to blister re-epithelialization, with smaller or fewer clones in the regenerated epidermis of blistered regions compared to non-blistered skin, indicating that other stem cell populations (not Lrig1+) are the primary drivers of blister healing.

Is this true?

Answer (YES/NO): NO